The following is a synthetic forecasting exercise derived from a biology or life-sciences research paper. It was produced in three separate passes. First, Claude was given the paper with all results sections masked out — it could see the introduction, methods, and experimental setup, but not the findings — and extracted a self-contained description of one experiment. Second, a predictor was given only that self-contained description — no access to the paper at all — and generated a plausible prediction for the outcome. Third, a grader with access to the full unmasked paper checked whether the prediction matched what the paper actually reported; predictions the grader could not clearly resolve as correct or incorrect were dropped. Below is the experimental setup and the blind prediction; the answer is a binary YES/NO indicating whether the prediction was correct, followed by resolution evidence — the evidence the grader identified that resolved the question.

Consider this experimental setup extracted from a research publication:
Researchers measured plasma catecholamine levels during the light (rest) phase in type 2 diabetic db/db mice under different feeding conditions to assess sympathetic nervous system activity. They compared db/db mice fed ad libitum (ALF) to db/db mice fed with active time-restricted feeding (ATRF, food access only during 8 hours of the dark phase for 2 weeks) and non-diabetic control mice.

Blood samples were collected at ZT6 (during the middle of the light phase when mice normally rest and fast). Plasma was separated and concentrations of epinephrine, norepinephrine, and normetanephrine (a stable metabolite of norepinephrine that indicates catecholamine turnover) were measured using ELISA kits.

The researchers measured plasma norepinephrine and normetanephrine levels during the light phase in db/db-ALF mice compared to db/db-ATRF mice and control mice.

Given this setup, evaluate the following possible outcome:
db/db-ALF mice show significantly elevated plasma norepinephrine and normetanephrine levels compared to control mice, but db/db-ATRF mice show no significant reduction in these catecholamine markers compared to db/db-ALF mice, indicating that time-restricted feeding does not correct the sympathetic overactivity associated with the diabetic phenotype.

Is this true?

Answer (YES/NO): NO